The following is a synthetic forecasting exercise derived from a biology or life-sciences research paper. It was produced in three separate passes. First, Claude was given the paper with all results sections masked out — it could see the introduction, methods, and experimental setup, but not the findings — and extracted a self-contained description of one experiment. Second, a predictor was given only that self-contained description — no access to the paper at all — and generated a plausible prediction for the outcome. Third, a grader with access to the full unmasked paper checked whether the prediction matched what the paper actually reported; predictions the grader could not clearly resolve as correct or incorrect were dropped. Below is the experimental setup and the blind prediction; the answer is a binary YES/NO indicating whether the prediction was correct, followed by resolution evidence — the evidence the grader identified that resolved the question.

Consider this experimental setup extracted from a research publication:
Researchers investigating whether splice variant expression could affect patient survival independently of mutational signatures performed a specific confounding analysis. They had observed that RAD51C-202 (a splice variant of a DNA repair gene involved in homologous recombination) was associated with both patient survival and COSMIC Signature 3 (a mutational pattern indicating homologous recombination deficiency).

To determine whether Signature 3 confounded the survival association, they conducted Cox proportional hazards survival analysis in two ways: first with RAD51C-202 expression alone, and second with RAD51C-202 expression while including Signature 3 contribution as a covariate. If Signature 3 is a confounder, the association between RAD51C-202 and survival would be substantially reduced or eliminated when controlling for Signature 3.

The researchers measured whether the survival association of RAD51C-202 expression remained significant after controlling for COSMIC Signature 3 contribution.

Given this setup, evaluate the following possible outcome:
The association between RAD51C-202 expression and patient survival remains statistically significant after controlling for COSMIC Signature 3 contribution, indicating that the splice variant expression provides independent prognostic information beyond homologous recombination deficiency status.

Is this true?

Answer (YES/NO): YES